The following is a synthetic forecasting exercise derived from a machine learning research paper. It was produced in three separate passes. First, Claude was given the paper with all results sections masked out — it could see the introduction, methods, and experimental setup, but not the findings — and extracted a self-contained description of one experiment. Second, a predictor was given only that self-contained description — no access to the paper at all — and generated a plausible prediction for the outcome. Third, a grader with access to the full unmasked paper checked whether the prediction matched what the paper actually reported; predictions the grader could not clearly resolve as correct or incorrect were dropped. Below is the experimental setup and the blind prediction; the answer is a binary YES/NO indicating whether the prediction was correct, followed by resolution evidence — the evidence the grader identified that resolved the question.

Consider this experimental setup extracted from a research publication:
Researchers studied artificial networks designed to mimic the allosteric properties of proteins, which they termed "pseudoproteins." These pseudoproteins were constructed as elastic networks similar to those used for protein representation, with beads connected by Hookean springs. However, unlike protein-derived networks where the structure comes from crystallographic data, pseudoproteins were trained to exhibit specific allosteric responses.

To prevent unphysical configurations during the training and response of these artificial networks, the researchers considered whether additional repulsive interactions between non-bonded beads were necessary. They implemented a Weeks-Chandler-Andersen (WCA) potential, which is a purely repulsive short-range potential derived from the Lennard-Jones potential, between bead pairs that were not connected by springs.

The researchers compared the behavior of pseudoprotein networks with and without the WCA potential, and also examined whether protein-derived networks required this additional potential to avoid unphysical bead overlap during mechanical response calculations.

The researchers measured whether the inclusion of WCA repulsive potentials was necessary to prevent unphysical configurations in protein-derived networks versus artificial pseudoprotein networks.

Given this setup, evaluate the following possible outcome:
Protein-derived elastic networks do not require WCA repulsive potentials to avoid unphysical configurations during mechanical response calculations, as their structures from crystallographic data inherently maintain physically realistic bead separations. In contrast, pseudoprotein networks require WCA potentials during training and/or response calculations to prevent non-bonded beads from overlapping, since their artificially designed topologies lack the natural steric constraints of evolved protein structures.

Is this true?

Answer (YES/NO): YES